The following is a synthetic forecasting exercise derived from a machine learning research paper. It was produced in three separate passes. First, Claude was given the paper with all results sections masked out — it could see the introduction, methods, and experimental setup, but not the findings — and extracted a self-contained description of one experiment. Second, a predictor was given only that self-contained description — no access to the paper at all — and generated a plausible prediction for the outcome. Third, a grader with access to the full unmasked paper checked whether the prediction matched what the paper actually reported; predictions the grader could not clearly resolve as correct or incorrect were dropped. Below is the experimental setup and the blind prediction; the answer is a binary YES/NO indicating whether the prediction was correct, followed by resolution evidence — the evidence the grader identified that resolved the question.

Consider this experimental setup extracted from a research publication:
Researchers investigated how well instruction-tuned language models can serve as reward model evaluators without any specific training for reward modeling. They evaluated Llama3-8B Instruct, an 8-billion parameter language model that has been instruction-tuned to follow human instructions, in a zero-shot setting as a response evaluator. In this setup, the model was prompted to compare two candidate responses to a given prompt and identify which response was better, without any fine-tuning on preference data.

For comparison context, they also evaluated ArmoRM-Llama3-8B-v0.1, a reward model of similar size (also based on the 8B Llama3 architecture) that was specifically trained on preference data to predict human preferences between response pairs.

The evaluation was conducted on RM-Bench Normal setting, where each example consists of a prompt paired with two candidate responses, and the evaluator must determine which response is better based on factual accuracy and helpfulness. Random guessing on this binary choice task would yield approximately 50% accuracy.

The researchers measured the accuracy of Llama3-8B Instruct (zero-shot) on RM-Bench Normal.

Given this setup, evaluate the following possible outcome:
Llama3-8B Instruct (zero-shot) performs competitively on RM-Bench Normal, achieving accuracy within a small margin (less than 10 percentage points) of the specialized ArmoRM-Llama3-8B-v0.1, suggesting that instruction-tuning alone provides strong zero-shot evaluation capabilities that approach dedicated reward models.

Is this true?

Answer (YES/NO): NO